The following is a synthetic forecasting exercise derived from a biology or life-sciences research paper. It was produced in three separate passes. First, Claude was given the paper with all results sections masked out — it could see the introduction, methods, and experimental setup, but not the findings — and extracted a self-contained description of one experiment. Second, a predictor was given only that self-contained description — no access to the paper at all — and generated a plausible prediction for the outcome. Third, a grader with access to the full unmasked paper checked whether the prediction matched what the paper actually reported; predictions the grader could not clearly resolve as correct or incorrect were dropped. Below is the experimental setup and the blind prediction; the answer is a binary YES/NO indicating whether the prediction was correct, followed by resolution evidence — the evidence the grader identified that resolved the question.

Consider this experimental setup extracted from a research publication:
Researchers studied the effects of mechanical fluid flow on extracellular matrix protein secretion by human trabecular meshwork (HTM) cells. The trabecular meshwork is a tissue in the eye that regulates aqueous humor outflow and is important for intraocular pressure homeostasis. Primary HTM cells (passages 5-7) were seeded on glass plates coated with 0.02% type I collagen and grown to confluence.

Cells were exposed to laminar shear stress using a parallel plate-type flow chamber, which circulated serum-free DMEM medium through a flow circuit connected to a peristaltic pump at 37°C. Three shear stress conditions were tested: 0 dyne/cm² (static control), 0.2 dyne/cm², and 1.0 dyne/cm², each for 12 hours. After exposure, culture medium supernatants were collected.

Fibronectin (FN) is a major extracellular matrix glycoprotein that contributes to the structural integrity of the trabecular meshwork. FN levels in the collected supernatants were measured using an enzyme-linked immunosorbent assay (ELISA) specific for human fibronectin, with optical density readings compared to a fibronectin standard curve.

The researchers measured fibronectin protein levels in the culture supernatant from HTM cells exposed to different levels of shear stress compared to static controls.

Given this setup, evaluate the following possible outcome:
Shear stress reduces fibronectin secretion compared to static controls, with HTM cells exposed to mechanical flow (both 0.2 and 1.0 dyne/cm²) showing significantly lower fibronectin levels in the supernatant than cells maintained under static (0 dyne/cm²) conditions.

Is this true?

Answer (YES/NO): NO